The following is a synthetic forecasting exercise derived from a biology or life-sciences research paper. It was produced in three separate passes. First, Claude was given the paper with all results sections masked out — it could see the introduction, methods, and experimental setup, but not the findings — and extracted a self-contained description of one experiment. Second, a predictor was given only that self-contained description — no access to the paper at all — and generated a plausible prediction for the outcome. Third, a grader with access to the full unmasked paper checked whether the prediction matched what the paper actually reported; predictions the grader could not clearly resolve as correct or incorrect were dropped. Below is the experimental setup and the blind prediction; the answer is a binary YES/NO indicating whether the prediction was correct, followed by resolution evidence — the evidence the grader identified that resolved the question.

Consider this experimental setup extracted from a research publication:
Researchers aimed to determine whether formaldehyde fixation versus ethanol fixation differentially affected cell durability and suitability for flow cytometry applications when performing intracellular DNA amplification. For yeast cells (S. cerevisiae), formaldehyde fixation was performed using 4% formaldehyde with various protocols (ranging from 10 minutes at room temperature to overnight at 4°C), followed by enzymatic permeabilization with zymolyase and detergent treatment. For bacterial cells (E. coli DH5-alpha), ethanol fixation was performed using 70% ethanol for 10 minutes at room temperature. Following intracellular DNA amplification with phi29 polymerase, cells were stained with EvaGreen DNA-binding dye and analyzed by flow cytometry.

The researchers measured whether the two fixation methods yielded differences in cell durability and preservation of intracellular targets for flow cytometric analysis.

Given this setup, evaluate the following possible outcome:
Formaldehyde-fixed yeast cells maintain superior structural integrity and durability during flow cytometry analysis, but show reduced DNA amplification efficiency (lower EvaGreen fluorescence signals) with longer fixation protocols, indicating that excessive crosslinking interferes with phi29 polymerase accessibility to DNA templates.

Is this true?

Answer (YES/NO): NO